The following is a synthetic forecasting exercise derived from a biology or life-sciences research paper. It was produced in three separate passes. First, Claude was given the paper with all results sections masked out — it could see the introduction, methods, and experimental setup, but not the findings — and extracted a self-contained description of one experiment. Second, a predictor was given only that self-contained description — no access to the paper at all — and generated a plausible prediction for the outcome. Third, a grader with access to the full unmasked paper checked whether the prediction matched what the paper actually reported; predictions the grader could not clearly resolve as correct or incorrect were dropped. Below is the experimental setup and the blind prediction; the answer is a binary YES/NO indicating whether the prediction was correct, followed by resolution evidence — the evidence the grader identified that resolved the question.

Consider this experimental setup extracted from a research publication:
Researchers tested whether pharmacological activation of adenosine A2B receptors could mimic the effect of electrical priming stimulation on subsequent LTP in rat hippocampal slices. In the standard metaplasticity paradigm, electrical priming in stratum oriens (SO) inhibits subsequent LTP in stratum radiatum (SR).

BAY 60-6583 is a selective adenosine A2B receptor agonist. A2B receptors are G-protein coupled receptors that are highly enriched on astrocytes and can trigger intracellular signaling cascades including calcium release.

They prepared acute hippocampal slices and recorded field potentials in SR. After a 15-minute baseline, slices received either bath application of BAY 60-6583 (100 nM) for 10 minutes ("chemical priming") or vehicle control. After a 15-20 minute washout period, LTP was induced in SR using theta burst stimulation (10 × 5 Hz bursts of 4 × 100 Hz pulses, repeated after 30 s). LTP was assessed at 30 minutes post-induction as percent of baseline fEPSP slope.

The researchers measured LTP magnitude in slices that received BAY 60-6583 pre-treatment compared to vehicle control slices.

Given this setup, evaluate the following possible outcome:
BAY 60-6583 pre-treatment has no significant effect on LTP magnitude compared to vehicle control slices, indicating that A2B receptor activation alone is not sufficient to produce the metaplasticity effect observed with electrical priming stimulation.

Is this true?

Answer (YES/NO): NO